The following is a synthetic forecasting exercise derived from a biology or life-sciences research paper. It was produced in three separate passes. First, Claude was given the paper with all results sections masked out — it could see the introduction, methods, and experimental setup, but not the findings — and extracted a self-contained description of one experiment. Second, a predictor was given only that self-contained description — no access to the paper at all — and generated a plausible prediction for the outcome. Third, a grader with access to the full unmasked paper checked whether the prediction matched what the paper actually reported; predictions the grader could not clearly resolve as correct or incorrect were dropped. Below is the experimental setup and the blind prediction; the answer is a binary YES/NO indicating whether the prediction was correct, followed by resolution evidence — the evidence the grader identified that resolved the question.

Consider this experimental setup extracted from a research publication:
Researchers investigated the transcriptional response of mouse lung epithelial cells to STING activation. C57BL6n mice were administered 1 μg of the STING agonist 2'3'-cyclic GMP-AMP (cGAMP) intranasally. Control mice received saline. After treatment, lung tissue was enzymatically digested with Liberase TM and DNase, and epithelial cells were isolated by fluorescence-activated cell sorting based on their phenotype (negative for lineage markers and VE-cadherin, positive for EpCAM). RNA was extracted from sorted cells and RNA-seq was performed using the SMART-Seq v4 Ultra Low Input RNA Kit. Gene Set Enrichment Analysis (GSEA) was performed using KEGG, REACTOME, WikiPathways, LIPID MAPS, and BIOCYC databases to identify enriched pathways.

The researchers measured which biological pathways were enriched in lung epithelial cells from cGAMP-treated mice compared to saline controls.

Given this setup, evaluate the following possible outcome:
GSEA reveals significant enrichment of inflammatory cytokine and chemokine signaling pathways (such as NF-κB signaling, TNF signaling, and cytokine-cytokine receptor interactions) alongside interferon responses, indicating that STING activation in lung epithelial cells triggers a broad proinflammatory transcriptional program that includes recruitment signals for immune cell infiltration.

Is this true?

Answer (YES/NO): NO